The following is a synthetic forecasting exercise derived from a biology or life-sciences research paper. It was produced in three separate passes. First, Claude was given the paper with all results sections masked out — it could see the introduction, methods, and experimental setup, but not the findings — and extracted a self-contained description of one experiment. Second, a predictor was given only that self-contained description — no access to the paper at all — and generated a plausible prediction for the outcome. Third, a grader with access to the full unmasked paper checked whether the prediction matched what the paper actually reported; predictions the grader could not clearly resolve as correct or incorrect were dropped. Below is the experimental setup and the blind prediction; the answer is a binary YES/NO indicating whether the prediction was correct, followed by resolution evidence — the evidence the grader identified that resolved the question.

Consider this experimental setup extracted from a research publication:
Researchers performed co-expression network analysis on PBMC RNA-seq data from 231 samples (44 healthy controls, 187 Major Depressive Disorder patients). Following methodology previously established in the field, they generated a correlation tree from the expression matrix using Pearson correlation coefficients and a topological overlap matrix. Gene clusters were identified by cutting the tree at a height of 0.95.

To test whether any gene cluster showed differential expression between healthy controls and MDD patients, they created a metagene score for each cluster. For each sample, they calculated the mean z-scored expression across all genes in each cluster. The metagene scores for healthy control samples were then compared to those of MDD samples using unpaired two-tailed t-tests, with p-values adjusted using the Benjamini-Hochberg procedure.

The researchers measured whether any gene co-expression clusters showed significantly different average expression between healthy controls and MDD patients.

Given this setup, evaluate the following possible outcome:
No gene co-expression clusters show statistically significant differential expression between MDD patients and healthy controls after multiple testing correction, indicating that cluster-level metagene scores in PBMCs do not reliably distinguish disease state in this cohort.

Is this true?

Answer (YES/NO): YES